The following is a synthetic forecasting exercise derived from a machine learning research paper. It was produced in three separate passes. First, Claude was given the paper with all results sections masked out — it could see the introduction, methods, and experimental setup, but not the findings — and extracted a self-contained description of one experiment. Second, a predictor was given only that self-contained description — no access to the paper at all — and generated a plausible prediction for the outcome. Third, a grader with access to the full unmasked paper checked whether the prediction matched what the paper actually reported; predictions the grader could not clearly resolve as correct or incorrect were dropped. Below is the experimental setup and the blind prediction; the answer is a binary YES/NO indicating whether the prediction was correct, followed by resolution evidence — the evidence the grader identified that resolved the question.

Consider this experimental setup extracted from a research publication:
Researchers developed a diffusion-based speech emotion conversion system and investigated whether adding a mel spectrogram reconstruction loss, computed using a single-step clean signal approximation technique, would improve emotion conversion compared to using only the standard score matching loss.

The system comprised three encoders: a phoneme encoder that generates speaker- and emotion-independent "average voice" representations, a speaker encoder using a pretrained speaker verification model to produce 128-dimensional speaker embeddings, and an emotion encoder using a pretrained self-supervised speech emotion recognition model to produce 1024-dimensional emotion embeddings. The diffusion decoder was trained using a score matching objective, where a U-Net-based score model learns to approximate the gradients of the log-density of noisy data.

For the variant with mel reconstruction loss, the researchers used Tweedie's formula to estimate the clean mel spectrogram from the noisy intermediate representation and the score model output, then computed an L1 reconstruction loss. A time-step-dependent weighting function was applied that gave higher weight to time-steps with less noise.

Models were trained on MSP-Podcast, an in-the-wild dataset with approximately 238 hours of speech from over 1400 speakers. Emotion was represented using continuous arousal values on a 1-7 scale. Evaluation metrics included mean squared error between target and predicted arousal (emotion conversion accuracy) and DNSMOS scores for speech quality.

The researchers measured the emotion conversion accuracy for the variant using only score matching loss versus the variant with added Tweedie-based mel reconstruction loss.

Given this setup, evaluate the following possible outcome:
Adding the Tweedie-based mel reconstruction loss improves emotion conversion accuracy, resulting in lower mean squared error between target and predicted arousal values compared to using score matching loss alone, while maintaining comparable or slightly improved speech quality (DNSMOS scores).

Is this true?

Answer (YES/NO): YES